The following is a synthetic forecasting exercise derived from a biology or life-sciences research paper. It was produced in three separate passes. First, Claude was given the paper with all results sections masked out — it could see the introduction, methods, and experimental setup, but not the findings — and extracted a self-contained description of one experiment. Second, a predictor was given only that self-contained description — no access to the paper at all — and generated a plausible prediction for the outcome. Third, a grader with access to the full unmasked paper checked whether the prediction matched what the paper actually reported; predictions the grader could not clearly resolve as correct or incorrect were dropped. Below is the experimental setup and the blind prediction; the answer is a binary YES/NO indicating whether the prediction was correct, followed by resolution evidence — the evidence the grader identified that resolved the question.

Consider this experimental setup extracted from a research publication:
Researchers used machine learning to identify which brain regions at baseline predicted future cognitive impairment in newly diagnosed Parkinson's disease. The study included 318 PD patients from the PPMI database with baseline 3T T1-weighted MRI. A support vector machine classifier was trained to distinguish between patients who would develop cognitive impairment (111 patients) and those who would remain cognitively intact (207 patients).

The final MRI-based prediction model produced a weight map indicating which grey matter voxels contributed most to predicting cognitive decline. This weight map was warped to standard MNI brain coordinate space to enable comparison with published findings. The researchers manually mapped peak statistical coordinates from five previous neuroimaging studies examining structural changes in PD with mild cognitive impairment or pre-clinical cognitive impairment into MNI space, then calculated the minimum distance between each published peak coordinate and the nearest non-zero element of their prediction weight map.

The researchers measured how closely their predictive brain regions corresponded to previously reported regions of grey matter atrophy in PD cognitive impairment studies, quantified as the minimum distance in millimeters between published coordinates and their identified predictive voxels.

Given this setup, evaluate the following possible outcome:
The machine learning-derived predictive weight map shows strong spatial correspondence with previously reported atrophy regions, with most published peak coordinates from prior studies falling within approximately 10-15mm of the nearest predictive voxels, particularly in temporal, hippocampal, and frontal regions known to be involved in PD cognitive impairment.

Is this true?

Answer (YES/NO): NO